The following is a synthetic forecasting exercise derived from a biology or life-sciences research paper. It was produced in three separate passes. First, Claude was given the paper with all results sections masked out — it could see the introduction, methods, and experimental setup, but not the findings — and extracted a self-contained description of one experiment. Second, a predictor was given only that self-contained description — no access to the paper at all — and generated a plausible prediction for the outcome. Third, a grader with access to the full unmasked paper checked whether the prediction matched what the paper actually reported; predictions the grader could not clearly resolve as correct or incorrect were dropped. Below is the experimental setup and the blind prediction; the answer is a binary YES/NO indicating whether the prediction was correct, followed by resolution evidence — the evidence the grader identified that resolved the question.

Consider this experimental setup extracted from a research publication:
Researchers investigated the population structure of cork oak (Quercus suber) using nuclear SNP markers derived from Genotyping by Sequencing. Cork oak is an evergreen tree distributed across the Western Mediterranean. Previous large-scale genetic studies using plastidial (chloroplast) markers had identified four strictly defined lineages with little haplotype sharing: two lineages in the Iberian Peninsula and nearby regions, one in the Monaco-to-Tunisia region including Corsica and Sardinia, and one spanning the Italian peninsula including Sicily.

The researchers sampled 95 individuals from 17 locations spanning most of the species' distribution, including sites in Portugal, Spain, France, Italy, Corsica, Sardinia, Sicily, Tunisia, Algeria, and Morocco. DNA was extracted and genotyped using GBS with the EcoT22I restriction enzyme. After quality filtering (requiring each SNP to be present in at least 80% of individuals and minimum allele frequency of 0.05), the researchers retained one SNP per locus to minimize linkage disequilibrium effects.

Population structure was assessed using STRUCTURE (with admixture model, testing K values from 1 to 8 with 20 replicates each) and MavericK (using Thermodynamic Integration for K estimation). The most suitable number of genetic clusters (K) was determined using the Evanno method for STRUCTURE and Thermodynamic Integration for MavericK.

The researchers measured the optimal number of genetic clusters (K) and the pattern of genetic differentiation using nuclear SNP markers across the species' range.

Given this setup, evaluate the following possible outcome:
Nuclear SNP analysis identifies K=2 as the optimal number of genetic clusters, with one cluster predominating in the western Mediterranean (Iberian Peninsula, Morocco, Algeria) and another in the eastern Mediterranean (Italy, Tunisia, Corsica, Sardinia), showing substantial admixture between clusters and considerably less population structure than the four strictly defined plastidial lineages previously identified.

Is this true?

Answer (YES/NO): NO